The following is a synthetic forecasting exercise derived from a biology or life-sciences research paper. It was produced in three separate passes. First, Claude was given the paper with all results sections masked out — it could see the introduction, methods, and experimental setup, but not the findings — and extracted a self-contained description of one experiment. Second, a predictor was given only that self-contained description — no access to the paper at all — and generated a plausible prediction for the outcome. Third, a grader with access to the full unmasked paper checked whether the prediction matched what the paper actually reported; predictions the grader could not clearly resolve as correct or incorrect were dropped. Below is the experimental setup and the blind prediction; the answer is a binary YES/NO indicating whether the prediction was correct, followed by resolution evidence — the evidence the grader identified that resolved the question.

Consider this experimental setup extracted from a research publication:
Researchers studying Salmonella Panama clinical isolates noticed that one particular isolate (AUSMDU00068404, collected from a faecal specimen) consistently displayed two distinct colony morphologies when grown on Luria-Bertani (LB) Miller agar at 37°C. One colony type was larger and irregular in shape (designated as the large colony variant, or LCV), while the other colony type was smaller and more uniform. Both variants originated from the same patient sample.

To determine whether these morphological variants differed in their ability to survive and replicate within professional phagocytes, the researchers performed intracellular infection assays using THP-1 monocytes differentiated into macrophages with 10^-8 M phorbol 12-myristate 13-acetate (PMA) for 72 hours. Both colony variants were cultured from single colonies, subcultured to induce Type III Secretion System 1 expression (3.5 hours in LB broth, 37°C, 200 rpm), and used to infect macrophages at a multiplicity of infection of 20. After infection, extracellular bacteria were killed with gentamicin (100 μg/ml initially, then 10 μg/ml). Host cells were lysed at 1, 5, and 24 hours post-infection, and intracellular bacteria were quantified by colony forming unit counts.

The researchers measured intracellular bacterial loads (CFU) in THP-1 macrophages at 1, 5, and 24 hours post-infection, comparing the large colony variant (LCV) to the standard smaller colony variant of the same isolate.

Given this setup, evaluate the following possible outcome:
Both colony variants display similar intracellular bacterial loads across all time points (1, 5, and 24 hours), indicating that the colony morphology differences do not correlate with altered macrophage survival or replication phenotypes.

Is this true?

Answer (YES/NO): YES